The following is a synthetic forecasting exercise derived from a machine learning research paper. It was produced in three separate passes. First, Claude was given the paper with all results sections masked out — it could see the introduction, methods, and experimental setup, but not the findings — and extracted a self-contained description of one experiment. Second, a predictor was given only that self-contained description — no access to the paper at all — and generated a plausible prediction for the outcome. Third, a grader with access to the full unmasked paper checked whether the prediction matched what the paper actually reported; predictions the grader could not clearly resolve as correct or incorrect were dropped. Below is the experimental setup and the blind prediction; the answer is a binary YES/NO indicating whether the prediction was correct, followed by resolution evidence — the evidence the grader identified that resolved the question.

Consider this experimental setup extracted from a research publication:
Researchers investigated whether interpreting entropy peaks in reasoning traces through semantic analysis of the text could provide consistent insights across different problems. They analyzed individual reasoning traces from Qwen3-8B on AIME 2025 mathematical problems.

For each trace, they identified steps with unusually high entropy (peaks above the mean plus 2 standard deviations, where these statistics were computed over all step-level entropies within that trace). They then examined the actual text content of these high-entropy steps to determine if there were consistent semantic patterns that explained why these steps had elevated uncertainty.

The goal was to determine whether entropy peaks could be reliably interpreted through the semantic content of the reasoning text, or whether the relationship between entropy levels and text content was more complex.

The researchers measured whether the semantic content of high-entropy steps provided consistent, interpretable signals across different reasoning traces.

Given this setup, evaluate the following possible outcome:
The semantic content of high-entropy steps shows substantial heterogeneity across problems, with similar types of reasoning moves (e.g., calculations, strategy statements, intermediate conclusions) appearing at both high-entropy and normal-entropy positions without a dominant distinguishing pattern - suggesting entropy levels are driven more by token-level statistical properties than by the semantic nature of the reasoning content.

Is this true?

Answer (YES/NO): NO